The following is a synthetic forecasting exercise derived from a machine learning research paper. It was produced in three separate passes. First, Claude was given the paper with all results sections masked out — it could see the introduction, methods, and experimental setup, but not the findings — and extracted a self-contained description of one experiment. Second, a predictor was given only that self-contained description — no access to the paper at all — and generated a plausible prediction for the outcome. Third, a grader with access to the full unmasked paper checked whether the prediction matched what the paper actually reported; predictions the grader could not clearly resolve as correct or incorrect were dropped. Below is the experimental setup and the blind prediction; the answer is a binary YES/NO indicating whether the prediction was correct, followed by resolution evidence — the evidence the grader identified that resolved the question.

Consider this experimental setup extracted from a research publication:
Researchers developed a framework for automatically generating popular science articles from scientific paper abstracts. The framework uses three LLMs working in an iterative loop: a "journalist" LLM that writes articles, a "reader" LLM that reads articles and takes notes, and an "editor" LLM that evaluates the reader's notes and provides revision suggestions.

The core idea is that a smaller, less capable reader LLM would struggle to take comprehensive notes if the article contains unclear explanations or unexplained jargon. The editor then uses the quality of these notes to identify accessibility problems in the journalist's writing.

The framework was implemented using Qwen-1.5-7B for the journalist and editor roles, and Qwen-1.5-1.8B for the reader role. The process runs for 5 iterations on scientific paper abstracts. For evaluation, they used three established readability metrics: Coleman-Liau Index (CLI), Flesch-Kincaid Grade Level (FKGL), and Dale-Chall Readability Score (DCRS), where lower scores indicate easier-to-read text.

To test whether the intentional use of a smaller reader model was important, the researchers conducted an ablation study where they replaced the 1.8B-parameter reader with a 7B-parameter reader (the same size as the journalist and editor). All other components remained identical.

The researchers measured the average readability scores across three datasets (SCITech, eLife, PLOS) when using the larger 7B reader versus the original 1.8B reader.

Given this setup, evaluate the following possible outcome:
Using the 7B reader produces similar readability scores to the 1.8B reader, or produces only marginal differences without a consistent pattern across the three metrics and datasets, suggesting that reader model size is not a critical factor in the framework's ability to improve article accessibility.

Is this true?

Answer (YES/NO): YES